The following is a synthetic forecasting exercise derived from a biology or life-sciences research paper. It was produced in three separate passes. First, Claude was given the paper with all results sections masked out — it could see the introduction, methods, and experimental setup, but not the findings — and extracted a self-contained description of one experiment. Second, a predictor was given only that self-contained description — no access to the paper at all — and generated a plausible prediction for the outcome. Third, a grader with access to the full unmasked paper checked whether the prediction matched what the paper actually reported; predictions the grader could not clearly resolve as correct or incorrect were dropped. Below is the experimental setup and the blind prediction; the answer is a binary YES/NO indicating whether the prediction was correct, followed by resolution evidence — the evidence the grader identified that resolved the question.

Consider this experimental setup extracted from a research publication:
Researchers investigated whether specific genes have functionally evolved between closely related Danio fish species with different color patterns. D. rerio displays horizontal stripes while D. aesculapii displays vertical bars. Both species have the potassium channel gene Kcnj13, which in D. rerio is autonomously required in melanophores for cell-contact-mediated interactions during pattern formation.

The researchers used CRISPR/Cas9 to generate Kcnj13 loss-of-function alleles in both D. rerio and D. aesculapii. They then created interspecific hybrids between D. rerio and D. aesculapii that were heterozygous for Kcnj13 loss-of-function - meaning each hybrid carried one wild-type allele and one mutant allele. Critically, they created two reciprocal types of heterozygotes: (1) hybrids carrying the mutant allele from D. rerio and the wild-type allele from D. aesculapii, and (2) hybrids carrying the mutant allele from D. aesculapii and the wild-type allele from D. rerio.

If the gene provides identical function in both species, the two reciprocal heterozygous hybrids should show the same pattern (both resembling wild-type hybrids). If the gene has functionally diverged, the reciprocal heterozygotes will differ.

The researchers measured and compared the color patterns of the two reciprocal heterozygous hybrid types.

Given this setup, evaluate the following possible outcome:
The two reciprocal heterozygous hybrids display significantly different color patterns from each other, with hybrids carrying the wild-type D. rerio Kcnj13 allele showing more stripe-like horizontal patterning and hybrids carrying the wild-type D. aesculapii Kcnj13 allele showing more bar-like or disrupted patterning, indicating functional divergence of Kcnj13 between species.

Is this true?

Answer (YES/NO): YES